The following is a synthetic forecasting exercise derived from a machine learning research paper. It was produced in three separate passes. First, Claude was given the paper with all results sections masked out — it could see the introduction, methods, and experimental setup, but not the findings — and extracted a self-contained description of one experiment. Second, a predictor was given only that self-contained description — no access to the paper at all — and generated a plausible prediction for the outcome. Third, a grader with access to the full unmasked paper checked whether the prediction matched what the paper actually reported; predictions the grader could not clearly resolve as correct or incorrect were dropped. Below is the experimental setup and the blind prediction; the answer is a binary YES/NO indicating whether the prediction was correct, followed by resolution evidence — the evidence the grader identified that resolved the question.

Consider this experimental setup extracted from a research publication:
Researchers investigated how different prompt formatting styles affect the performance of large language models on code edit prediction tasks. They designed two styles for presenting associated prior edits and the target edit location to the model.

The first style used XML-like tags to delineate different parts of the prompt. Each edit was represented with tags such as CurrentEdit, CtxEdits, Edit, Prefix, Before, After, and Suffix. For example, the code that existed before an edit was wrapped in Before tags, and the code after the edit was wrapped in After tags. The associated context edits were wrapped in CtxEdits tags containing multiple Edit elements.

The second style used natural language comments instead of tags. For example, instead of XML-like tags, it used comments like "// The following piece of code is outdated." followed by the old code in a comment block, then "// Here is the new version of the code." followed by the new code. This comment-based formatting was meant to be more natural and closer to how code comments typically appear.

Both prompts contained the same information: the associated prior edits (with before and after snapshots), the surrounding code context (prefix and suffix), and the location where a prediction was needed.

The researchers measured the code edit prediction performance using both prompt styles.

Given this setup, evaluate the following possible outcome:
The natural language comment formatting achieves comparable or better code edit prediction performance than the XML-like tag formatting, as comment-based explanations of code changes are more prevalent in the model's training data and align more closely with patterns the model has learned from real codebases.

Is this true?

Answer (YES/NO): YES